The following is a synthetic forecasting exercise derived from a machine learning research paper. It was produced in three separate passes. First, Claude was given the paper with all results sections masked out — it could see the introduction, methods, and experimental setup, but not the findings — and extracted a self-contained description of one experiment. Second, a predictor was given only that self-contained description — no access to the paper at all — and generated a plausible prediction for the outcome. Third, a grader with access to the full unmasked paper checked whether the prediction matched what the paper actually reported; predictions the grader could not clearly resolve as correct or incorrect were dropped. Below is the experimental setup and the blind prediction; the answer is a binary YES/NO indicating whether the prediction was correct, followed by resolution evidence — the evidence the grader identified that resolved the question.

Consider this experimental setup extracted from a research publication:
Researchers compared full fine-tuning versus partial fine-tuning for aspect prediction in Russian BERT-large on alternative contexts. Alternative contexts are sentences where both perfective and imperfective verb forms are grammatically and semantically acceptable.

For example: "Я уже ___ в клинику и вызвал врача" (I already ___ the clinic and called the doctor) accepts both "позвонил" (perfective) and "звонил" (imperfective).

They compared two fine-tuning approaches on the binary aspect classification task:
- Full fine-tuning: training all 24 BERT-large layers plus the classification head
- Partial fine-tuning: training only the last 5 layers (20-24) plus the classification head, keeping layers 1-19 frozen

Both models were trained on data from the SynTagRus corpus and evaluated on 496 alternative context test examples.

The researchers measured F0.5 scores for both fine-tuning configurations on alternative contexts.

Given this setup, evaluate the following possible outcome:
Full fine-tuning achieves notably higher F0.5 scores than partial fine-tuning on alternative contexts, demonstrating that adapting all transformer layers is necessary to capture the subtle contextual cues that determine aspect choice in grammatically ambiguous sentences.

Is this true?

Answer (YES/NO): NO